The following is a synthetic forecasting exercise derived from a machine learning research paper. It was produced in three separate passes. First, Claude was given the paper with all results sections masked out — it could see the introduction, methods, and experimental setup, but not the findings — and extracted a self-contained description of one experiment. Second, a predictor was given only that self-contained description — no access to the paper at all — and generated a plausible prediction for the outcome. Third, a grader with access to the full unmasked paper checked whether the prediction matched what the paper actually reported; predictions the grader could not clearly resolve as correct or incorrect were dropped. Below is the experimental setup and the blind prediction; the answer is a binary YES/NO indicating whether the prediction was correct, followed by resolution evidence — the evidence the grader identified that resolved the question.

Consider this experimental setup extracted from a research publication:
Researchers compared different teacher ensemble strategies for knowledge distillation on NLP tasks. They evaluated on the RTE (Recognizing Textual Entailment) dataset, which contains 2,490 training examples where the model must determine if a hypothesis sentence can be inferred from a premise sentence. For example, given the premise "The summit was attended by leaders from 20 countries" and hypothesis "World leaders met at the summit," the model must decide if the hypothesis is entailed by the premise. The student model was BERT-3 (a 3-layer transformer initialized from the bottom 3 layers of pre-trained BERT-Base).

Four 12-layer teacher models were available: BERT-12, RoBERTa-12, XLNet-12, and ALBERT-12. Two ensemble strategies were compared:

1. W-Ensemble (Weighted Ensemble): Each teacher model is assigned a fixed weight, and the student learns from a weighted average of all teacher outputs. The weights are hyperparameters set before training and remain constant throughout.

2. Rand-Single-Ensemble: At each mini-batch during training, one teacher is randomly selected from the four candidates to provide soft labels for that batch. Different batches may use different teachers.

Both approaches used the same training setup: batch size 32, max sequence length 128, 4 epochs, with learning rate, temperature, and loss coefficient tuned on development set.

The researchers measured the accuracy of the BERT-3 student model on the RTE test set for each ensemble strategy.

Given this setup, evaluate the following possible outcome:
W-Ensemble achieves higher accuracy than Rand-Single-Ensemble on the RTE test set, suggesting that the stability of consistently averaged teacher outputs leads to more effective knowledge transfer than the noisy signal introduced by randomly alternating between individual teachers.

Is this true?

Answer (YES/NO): YES